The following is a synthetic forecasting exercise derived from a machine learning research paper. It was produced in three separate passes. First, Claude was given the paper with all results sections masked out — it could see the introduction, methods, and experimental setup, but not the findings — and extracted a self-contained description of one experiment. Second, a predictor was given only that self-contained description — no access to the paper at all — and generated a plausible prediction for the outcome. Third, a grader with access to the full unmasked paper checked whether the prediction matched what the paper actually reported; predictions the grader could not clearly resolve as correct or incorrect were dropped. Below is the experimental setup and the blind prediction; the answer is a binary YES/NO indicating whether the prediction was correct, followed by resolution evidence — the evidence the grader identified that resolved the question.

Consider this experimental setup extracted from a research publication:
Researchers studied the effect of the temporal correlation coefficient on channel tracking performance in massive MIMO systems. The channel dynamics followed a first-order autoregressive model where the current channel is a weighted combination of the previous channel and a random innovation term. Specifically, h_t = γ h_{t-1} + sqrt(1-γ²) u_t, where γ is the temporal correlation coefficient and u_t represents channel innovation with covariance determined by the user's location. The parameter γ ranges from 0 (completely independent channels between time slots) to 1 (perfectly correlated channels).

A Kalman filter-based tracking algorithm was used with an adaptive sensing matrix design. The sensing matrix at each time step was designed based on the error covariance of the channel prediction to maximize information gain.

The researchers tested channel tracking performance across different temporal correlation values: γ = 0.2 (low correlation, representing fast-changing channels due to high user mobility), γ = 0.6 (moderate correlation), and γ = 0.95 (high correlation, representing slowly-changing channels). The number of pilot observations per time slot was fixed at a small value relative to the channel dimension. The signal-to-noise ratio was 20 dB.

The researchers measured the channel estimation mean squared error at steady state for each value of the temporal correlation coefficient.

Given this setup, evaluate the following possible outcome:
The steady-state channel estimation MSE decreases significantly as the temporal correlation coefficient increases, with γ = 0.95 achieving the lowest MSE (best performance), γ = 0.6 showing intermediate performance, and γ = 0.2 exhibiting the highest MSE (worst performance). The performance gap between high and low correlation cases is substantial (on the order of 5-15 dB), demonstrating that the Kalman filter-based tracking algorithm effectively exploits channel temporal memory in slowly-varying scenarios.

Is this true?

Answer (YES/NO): NO